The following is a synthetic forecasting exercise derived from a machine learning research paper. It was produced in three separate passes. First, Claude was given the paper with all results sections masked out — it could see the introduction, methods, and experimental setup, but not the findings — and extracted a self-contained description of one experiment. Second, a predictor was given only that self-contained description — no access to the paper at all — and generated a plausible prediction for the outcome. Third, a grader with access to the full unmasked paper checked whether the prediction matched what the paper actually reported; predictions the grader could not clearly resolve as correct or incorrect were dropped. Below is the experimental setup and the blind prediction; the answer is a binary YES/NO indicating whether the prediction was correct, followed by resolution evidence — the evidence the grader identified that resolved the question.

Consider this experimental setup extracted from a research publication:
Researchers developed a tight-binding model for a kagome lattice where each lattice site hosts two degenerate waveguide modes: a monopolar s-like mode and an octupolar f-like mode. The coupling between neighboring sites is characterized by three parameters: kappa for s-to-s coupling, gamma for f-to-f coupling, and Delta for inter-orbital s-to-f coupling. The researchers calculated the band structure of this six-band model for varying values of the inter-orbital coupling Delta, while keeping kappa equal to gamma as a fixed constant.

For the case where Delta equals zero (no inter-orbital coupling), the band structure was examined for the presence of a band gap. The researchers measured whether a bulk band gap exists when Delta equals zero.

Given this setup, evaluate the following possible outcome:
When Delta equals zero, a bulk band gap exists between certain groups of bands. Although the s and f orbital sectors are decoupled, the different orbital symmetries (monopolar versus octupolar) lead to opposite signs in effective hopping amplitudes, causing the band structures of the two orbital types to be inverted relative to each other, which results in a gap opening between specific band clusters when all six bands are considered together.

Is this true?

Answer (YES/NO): NO